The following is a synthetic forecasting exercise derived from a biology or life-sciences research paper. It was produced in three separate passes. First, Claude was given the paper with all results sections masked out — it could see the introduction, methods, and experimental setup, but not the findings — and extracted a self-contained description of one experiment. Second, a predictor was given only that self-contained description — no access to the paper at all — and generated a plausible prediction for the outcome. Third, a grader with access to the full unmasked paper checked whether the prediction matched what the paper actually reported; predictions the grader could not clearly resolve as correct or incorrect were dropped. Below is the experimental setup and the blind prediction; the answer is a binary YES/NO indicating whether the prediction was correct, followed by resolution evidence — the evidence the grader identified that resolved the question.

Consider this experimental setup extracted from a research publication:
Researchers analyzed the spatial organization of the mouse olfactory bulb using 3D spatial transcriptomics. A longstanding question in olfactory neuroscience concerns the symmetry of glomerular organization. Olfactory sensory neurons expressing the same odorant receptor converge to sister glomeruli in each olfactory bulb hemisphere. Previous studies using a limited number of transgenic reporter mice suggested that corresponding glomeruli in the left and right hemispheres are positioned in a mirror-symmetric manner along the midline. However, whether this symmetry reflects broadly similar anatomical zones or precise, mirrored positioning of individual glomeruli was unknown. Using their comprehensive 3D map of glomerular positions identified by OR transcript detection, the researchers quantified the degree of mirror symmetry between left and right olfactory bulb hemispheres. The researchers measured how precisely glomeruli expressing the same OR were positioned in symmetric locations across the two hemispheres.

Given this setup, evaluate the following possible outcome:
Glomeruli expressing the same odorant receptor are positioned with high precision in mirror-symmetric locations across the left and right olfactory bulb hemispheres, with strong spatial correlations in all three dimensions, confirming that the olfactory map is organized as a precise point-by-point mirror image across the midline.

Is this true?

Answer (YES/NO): YES